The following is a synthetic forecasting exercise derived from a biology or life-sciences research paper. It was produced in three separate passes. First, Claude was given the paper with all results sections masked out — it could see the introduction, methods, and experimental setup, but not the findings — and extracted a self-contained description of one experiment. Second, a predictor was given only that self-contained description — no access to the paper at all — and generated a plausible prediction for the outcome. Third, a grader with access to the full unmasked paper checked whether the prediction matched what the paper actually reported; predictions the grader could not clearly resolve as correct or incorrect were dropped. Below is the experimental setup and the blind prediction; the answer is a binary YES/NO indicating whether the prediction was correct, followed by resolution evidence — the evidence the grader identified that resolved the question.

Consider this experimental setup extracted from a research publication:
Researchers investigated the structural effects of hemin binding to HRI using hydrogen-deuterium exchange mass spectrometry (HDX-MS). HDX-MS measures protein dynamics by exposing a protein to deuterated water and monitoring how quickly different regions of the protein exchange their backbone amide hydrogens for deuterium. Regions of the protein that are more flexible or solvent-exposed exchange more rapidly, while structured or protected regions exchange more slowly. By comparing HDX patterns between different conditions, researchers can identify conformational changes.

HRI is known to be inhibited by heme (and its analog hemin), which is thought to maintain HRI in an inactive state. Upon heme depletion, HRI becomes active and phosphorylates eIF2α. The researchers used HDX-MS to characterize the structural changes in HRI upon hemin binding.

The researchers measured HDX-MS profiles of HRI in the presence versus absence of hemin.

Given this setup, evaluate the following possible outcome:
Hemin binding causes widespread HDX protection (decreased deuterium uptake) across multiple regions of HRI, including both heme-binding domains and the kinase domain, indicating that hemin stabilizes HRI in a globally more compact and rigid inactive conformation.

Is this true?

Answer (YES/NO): NO